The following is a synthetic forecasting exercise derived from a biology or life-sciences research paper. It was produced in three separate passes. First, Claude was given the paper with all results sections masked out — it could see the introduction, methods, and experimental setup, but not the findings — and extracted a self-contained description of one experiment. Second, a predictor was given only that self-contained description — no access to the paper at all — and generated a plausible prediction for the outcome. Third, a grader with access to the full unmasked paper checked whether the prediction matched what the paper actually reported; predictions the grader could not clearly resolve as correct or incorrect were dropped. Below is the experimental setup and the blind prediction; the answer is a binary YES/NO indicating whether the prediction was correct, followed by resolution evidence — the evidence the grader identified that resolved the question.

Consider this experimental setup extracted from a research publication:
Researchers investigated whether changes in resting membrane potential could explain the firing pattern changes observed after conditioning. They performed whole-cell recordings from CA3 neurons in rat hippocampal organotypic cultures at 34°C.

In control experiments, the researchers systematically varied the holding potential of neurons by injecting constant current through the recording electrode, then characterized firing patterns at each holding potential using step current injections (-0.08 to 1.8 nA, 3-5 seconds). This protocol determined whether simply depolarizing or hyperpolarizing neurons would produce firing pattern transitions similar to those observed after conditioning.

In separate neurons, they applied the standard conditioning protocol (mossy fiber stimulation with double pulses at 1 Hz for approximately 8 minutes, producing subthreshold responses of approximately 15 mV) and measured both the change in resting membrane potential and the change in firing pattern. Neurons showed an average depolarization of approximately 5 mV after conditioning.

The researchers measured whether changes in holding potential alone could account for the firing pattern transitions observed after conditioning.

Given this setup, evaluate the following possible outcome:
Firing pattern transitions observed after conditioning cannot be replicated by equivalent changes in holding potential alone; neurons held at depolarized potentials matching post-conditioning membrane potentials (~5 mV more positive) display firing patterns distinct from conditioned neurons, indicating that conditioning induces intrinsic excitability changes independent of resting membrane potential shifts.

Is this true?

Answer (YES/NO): YES